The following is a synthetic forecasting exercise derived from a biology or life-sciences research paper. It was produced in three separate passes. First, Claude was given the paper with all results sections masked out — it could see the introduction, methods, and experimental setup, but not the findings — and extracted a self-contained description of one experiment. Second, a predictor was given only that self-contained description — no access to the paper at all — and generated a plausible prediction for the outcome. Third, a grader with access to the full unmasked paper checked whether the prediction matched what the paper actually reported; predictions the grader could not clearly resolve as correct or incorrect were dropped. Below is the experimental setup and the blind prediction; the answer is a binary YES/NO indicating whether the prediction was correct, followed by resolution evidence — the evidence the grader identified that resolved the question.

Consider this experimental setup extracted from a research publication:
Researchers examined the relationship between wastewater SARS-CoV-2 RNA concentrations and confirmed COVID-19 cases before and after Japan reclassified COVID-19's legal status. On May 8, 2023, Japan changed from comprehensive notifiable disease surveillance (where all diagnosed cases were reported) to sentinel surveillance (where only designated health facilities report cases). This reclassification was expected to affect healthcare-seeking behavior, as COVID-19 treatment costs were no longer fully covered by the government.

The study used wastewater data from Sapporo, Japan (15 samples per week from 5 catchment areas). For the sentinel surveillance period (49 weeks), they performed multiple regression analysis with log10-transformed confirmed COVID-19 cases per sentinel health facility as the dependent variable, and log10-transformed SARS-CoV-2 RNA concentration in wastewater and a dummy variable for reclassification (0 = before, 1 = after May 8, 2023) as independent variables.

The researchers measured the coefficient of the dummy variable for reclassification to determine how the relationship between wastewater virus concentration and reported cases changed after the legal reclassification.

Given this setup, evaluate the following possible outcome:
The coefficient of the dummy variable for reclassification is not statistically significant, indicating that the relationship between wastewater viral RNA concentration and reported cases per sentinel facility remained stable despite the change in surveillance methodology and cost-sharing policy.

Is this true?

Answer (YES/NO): NO